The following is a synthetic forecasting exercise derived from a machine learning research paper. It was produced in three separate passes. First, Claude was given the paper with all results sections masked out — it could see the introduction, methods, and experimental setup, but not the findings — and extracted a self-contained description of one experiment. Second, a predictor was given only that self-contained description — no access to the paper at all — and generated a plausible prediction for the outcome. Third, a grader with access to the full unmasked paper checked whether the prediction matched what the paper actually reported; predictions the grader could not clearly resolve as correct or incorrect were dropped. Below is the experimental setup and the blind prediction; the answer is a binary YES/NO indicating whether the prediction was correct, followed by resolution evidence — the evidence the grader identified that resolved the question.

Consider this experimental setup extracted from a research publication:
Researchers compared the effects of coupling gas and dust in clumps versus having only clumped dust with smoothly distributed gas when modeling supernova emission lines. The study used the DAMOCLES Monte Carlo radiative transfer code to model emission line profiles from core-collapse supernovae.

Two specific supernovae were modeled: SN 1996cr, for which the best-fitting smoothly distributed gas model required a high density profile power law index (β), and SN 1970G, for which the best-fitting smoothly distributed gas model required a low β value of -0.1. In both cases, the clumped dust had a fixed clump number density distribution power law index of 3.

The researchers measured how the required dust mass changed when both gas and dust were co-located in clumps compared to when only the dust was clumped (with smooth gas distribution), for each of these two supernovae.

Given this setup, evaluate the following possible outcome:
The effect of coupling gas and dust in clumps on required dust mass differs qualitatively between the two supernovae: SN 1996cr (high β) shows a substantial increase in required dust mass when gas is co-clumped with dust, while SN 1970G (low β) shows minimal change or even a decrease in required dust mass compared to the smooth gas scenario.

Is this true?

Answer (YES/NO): NO